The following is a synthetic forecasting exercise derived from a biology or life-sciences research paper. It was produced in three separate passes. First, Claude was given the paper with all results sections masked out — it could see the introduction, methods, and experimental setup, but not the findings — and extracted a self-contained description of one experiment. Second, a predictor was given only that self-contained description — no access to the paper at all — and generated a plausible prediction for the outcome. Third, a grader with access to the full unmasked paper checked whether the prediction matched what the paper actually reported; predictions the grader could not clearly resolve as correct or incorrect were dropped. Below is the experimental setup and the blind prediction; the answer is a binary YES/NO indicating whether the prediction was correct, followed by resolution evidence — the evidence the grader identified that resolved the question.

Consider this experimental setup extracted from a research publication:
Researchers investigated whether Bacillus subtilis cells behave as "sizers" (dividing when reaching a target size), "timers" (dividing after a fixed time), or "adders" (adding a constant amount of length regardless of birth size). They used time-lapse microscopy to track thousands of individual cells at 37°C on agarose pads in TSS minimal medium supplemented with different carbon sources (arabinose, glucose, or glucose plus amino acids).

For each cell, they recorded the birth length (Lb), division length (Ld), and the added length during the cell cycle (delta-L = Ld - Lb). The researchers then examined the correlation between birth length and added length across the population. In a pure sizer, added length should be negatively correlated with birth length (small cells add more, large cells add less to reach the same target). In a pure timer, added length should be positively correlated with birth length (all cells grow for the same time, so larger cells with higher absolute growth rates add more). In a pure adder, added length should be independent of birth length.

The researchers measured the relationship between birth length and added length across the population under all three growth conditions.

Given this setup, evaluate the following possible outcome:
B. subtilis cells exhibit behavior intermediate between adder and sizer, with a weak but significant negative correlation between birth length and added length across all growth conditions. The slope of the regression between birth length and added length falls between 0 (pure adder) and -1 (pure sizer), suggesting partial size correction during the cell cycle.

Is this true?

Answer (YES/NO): YES